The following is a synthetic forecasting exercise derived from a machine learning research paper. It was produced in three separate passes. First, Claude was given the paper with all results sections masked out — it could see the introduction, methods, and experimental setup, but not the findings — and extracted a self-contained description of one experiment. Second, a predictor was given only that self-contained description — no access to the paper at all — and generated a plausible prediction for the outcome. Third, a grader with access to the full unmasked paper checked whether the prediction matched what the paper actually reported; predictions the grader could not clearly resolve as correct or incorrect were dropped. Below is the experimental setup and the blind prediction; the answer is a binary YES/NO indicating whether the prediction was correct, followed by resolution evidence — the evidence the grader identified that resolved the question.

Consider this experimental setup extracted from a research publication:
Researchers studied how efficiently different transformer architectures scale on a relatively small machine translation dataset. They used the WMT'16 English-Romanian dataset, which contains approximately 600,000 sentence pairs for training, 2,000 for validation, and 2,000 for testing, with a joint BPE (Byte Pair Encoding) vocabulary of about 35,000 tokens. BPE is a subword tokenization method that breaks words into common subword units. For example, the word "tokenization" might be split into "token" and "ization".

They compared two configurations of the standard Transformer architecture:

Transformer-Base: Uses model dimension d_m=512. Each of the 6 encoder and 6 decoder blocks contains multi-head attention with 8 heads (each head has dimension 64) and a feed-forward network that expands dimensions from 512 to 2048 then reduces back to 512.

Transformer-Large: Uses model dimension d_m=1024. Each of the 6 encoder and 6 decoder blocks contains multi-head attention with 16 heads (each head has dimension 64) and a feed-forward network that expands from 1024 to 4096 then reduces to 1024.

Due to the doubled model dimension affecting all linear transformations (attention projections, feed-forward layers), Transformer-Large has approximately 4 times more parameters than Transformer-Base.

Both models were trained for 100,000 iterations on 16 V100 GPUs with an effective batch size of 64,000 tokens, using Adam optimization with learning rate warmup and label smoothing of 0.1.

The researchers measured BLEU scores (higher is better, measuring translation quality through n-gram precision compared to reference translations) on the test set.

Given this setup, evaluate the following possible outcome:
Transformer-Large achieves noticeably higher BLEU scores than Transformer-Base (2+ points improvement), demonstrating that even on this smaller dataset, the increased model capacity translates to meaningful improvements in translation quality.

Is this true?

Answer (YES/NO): NO